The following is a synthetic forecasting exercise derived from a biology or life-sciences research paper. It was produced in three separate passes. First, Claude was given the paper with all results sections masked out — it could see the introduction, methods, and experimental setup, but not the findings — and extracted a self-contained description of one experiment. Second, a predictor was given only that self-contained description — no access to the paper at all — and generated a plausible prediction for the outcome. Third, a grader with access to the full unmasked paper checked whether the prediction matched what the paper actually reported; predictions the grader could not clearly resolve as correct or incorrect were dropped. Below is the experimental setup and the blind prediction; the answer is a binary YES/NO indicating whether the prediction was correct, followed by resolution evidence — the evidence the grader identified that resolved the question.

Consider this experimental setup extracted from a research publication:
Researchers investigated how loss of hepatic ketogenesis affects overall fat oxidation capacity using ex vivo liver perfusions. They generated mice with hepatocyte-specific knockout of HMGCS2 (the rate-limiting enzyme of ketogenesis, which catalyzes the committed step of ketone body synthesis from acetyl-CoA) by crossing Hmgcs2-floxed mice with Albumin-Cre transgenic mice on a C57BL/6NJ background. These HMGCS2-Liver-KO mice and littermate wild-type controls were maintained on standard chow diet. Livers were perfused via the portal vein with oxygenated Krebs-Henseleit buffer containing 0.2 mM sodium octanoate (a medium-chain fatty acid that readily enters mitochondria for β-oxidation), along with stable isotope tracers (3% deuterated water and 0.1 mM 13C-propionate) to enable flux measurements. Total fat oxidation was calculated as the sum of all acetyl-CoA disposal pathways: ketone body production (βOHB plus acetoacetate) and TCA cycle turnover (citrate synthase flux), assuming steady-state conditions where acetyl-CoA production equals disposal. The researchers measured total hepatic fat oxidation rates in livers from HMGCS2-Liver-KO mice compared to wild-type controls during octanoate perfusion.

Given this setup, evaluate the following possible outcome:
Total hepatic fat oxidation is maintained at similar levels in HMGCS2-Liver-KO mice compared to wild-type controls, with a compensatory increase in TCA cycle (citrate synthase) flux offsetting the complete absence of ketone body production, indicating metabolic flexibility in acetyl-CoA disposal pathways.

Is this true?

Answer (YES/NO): NO